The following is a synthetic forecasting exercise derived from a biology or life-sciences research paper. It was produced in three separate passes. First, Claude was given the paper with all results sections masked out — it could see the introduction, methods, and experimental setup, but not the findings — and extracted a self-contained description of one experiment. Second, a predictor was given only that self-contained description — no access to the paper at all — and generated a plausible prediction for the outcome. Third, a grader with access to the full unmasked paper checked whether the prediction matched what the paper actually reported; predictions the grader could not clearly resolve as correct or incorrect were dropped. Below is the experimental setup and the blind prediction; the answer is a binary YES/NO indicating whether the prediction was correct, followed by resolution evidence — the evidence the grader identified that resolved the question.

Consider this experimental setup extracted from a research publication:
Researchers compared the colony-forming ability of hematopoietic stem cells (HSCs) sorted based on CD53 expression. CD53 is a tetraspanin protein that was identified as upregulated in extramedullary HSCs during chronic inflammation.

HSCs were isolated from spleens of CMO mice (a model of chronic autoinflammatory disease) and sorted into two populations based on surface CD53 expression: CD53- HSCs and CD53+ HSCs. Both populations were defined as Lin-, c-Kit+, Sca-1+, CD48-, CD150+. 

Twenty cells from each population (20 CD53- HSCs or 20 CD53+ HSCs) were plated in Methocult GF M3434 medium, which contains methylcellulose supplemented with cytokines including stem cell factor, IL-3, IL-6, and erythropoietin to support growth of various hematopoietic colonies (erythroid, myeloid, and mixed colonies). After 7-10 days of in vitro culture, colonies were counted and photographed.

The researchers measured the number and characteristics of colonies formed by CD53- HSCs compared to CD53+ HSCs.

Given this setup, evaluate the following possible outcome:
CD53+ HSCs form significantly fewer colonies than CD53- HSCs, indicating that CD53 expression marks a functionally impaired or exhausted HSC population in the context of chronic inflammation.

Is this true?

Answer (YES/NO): NO